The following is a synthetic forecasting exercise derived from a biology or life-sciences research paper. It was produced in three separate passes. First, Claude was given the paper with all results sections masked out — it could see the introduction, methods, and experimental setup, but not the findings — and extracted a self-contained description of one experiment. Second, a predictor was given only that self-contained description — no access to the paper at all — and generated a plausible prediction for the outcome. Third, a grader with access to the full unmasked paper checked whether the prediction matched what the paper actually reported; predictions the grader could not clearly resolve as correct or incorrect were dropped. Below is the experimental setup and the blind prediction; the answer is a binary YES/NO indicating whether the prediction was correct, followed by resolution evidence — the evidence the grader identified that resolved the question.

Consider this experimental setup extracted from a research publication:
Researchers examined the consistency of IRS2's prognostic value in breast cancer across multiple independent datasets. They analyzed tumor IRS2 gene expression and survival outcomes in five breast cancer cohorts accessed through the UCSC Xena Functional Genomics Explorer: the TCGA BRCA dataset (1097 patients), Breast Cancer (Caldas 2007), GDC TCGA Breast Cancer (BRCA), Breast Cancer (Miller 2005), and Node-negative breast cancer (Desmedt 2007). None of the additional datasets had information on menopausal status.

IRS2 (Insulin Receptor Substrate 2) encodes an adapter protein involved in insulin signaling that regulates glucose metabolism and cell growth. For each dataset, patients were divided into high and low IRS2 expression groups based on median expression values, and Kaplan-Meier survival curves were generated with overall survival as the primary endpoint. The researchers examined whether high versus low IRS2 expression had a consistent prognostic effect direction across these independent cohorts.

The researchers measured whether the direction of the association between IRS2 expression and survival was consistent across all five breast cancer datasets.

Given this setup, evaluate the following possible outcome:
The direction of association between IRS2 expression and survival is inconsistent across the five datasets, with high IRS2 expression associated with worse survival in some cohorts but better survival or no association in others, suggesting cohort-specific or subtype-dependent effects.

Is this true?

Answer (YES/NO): YES